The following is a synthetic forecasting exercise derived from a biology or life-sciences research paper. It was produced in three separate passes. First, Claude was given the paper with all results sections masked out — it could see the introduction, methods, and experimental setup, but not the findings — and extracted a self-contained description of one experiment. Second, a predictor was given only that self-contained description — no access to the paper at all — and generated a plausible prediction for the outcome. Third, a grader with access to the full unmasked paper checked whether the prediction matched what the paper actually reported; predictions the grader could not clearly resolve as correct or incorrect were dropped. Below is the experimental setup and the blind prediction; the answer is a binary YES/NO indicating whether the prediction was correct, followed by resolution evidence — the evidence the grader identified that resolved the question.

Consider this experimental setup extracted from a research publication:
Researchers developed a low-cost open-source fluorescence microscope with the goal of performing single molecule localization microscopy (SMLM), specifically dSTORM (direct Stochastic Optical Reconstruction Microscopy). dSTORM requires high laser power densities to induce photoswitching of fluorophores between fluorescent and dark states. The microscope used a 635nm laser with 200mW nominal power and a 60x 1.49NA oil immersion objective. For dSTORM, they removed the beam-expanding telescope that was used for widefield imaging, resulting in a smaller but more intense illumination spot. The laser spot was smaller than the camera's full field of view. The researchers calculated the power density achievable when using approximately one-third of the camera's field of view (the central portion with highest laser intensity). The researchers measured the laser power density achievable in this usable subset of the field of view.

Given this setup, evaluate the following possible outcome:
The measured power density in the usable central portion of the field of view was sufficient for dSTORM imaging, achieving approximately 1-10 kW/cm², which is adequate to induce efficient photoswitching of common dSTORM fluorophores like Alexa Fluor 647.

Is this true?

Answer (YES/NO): YES